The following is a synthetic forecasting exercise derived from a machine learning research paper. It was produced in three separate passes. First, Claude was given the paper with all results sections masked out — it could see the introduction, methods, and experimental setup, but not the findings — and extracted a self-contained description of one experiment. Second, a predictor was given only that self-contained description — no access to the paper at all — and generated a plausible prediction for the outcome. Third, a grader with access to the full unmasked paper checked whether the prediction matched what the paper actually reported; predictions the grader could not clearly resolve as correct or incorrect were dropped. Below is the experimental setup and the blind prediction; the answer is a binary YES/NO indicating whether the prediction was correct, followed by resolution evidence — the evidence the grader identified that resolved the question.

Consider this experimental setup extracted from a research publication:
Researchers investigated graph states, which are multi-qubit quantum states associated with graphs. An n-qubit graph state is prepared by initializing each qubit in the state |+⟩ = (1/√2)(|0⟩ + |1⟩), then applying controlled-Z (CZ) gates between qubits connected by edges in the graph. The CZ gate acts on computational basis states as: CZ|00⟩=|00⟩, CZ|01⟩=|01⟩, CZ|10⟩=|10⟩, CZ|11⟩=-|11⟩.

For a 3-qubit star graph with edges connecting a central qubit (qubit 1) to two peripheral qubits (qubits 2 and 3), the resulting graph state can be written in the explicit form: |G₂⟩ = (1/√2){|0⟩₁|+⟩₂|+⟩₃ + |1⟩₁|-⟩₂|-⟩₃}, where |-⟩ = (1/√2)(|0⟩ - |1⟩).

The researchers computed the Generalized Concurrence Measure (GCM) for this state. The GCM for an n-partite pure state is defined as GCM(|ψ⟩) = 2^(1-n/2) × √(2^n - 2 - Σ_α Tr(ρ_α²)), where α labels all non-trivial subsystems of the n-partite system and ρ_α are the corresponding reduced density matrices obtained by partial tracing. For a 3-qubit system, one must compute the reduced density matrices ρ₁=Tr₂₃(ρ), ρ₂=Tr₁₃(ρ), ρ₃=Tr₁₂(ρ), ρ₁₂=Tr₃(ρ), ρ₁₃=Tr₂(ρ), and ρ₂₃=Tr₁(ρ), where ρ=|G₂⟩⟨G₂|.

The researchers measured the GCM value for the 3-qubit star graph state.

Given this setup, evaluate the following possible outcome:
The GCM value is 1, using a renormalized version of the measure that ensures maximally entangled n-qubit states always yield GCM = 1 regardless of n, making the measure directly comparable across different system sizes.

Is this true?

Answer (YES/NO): NO